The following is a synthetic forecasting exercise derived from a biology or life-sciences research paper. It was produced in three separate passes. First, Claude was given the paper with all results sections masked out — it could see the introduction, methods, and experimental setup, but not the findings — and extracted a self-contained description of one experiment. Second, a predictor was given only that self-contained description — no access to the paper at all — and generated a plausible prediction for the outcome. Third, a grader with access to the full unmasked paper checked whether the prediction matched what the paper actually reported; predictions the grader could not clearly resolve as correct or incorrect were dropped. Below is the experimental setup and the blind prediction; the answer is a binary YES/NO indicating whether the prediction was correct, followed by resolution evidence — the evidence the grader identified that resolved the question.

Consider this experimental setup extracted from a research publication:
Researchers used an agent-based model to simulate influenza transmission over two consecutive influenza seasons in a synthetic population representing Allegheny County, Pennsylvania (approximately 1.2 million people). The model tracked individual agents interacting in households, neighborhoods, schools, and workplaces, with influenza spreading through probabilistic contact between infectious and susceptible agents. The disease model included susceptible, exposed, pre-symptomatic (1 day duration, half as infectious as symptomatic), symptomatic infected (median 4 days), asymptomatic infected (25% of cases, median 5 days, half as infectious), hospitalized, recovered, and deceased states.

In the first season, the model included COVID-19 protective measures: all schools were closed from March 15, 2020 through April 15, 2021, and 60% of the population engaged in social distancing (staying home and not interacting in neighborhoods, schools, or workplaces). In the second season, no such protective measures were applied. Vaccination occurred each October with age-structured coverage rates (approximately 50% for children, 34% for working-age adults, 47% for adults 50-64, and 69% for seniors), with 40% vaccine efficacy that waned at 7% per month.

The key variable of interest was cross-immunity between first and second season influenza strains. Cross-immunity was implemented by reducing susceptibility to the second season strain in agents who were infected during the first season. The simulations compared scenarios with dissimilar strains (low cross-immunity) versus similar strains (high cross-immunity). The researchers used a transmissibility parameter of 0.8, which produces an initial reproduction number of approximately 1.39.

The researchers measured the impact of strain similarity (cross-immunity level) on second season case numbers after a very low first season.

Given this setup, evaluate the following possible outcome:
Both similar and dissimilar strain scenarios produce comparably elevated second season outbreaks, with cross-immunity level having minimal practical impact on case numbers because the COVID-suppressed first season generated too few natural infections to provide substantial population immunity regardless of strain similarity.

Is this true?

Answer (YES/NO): YES